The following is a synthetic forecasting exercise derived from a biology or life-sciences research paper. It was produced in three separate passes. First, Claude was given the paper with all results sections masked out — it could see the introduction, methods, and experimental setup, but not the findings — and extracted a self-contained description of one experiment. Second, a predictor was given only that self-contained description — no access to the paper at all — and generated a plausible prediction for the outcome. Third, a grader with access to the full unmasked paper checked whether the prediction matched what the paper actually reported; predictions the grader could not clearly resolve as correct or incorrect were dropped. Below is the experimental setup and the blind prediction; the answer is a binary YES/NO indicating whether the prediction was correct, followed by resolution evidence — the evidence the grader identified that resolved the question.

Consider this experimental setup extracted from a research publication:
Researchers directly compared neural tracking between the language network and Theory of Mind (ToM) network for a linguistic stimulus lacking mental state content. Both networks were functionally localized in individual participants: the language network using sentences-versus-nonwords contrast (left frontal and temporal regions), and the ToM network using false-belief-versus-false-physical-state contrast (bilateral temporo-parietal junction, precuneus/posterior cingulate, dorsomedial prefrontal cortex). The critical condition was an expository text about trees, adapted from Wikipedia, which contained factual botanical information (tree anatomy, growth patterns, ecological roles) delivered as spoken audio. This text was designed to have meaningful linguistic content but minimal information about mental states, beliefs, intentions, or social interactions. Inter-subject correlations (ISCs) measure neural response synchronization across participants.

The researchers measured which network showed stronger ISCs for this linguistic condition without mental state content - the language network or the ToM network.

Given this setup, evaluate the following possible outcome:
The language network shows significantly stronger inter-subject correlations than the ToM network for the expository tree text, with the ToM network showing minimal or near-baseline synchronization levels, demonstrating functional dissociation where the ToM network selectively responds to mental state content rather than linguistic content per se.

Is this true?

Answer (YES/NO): NO